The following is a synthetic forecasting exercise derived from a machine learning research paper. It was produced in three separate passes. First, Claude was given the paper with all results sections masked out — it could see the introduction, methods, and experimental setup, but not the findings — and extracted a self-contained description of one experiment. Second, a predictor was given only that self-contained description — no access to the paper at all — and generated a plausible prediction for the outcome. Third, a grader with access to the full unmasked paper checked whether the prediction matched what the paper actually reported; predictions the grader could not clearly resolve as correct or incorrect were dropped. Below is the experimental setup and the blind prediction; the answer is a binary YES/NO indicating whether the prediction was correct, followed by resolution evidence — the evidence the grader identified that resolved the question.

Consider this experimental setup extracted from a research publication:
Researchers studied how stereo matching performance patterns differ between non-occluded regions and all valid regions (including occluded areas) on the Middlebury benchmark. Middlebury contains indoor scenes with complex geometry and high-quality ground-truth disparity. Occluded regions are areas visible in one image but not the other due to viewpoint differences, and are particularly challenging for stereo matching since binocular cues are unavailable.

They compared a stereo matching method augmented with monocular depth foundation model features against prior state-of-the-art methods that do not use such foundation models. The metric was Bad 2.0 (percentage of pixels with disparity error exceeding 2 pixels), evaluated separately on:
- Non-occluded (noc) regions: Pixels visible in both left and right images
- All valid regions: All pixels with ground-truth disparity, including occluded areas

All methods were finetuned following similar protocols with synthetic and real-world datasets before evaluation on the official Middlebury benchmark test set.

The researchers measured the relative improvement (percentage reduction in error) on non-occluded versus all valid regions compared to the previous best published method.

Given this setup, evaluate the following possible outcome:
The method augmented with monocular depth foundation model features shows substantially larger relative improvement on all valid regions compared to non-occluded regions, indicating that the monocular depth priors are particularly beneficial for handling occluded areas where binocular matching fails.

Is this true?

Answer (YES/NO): YES